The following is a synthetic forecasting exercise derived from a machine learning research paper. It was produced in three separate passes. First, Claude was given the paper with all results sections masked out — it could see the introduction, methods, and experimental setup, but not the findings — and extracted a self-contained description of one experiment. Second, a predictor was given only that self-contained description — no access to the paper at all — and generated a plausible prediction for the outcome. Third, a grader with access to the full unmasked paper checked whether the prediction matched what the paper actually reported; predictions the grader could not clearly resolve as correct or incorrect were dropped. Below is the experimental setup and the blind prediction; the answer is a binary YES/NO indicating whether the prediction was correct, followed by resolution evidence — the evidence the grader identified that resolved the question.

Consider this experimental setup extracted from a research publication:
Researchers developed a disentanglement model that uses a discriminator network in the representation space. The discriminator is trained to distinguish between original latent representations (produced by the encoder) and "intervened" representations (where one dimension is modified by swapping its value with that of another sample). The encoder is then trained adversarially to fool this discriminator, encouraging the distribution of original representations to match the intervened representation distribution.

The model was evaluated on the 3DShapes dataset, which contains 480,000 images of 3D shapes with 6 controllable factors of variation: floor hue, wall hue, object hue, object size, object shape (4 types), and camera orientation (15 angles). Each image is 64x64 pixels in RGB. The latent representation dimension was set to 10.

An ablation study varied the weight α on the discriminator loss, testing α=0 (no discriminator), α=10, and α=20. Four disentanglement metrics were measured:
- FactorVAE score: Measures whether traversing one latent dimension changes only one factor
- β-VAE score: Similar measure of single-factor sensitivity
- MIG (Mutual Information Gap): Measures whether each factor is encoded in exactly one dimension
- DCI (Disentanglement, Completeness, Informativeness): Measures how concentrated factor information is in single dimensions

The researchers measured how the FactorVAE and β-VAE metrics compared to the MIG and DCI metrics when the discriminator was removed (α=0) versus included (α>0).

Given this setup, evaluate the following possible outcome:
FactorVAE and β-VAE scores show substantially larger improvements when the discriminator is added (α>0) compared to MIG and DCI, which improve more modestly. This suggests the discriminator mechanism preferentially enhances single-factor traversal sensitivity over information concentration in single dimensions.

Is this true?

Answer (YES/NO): NO